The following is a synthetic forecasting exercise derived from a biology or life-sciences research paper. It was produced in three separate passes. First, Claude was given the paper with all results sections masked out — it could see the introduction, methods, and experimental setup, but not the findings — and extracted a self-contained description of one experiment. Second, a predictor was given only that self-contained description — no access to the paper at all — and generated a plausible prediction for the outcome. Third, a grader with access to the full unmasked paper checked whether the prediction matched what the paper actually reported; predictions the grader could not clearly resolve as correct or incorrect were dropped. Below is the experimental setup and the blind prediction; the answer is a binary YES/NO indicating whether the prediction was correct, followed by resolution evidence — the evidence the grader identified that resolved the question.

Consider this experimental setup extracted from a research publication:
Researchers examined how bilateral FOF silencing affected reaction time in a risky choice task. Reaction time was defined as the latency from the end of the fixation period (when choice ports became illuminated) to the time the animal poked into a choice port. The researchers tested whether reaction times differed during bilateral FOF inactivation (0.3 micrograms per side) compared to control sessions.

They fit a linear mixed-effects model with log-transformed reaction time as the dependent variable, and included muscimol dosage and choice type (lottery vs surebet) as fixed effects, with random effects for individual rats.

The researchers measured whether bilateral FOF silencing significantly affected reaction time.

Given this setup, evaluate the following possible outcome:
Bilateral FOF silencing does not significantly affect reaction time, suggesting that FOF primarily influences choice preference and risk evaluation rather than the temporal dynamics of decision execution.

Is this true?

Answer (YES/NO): YES